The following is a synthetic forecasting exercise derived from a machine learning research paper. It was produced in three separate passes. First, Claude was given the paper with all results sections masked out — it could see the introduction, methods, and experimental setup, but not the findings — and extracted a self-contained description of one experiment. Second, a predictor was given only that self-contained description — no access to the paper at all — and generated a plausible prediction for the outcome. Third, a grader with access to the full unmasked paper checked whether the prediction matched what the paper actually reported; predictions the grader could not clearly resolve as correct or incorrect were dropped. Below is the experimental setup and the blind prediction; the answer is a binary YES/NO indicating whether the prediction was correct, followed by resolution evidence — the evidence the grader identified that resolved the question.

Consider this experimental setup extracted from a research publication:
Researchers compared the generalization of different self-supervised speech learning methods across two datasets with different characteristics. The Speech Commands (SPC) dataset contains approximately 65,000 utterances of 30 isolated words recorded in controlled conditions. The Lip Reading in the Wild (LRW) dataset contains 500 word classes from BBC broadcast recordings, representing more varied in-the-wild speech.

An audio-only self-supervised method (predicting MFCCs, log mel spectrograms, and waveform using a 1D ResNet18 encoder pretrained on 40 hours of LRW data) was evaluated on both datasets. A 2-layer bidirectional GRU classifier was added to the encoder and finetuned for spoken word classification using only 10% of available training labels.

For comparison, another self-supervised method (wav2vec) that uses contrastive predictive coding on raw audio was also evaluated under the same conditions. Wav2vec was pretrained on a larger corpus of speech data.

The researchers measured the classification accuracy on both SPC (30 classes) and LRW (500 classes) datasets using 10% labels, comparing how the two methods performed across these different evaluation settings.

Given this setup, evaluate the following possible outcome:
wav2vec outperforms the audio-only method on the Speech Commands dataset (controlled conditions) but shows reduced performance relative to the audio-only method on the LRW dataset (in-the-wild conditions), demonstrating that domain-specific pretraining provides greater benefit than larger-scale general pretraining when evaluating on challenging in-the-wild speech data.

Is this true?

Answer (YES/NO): YES